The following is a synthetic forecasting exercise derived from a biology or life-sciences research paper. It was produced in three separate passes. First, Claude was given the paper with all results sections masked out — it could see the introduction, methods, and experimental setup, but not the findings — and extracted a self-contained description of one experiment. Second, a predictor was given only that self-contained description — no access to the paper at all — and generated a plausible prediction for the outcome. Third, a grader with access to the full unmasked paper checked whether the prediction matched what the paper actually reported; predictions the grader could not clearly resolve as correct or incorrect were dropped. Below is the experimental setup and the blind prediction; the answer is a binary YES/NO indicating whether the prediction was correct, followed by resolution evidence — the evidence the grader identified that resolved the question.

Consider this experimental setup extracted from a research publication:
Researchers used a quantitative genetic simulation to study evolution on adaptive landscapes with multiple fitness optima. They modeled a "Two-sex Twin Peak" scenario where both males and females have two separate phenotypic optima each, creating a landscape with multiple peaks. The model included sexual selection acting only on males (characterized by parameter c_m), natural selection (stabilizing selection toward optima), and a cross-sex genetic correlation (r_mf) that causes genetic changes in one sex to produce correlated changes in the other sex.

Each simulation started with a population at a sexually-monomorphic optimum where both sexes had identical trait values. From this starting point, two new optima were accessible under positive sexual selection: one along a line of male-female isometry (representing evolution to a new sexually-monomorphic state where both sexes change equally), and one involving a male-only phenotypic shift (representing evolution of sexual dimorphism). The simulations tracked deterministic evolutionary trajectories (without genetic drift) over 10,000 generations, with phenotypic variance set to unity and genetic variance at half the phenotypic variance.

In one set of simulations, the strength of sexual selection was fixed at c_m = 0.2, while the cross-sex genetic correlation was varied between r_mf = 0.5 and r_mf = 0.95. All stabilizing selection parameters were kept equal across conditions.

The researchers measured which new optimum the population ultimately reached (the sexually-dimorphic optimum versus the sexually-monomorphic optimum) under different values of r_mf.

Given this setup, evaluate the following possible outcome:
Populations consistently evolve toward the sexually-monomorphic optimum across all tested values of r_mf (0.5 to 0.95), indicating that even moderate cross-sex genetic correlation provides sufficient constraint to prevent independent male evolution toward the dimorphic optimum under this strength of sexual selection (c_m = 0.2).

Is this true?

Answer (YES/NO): NO